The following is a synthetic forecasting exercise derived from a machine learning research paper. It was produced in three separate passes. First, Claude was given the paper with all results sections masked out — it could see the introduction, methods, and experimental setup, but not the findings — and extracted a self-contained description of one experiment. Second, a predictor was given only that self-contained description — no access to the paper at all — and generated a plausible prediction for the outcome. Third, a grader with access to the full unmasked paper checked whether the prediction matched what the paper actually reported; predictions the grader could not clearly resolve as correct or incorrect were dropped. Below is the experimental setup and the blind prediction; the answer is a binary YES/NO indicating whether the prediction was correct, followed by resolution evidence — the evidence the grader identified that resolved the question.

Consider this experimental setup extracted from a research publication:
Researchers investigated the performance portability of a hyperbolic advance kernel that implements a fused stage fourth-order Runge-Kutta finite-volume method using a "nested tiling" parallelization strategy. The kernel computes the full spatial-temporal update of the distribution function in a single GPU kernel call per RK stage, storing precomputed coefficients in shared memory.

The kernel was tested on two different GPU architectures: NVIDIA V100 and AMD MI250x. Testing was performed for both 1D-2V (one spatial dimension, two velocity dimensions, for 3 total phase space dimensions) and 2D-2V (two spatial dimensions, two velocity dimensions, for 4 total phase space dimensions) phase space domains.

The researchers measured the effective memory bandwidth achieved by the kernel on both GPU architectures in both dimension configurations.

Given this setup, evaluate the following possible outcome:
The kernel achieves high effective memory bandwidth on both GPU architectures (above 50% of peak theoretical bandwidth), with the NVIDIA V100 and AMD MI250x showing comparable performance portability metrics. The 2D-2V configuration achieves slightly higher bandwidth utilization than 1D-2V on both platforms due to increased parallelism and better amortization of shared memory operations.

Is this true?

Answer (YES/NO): NO